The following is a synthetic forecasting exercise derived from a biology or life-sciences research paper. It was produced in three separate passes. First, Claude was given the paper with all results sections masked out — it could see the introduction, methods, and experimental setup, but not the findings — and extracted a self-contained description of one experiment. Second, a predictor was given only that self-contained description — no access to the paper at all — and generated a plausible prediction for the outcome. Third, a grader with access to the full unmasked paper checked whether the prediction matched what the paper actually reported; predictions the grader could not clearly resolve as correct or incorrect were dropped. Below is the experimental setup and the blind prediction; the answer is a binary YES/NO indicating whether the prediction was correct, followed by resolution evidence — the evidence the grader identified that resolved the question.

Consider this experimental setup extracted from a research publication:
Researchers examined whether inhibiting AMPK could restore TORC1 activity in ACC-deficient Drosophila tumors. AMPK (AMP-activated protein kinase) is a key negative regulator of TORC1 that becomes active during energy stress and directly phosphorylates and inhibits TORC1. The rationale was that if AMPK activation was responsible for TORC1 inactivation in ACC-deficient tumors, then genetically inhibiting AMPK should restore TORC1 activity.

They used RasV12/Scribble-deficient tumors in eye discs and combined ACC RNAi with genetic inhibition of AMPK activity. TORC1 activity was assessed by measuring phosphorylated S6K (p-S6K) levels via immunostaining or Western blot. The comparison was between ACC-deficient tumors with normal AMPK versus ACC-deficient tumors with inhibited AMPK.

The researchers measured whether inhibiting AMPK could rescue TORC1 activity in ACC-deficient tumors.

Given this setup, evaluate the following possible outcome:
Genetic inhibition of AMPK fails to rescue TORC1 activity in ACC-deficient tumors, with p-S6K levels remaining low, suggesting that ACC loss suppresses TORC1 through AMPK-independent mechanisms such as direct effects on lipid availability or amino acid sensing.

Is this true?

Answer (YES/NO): YES